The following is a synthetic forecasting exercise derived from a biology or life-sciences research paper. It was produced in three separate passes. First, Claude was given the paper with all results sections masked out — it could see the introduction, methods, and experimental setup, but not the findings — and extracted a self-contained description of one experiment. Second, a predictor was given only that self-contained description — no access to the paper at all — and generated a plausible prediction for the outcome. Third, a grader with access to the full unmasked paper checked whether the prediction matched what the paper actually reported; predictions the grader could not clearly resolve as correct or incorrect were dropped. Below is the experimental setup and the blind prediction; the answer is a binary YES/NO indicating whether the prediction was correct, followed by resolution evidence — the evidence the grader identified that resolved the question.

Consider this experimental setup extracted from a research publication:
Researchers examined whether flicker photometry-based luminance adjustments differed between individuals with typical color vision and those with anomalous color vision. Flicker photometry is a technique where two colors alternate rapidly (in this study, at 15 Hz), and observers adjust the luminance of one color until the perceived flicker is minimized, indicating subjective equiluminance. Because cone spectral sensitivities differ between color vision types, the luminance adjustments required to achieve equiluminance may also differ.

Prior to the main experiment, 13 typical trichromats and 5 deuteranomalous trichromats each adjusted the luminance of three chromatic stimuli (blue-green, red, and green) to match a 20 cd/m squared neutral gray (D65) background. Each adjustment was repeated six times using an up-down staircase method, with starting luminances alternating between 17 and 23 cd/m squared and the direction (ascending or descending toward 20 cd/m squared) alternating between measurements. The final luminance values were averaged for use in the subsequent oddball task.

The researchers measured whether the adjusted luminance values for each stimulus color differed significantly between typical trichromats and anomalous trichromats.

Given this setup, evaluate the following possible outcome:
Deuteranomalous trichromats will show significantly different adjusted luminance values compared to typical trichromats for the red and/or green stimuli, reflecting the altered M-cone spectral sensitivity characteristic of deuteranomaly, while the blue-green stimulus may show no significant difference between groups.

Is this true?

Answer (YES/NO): NO